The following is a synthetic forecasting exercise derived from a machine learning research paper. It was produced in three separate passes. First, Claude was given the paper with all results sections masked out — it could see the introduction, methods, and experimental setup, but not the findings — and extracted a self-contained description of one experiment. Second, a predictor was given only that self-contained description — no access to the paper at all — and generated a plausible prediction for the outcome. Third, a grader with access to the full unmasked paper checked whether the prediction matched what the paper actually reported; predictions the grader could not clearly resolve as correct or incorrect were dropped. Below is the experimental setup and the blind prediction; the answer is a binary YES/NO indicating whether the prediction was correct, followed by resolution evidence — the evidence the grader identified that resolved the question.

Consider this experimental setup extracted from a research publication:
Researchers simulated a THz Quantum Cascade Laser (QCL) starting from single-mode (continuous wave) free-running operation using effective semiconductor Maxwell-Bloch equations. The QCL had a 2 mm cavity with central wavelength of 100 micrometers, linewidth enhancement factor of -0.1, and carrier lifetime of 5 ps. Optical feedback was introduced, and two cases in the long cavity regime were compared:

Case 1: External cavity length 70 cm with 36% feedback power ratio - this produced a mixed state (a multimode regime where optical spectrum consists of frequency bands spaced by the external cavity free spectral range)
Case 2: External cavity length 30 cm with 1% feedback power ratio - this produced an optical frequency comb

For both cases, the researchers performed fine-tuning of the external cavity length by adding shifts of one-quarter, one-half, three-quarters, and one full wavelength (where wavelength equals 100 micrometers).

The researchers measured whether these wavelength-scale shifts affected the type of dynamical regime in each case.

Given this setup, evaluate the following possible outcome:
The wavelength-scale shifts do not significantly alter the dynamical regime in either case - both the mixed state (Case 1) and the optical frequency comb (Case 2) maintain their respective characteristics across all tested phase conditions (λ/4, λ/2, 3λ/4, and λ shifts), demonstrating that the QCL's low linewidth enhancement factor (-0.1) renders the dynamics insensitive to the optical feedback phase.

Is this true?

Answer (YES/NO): NO